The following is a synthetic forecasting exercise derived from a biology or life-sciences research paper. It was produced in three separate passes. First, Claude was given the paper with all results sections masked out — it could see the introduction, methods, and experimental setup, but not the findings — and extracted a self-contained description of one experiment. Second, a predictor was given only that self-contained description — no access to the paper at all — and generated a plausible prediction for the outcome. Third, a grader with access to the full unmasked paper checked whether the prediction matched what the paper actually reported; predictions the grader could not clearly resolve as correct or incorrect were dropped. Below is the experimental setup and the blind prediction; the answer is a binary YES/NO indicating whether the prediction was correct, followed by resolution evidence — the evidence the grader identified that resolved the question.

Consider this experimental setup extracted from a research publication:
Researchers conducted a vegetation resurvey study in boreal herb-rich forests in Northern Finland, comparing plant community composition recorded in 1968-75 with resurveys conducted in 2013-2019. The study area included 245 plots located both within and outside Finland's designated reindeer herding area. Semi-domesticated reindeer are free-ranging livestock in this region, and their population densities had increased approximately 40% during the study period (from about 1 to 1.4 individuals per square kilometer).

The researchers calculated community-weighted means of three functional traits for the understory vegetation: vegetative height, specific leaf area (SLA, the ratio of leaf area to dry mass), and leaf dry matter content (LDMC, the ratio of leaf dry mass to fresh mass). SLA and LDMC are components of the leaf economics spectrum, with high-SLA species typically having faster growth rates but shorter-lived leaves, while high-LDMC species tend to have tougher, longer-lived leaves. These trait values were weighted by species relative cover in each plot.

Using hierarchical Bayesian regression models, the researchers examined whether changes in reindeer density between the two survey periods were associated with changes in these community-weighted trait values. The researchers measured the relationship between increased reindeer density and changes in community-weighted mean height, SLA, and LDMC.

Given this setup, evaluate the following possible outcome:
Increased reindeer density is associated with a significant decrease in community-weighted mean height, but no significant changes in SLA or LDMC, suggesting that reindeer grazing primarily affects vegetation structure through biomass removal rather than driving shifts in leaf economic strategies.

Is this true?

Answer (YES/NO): NO